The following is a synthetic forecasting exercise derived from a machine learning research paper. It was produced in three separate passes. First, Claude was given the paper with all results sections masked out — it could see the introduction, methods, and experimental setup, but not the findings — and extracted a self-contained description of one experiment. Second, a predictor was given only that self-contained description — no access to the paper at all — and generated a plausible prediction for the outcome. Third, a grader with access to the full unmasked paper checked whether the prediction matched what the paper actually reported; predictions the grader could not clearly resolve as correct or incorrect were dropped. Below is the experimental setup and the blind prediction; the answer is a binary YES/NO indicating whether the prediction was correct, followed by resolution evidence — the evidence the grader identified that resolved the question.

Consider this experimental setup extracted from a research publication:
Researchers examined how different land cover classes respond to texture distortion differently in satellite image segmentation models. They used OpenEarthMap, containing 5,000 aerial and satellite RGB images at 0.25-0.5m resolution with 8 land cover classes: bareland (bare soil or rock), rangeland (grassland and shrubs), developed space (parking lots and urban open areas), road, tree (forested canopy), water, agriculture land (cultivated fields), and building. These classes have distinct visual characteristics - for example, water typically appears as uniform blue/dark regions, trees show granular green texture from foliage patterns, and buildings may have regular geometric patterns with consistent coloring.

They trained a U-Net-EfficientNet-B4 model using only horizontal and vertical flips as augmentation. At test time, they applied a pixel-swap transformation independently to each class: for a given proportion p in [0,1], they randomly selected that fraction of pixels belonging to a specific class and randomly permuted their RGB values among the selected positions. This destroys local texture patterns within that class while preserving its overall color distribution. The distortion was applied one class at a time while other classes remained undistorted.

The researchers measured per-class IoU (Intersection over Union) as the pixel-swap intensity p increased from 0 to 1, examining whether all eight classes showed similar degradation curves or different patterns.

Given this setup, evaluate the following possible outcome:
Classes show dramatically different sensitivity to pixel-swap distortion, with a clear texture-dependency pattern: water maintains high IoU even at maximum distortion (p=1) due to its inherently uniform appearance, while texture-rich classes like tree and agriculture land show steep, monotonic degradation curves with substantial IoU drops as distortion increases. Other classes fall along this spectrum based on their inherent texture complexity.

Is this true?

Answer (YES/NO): NO